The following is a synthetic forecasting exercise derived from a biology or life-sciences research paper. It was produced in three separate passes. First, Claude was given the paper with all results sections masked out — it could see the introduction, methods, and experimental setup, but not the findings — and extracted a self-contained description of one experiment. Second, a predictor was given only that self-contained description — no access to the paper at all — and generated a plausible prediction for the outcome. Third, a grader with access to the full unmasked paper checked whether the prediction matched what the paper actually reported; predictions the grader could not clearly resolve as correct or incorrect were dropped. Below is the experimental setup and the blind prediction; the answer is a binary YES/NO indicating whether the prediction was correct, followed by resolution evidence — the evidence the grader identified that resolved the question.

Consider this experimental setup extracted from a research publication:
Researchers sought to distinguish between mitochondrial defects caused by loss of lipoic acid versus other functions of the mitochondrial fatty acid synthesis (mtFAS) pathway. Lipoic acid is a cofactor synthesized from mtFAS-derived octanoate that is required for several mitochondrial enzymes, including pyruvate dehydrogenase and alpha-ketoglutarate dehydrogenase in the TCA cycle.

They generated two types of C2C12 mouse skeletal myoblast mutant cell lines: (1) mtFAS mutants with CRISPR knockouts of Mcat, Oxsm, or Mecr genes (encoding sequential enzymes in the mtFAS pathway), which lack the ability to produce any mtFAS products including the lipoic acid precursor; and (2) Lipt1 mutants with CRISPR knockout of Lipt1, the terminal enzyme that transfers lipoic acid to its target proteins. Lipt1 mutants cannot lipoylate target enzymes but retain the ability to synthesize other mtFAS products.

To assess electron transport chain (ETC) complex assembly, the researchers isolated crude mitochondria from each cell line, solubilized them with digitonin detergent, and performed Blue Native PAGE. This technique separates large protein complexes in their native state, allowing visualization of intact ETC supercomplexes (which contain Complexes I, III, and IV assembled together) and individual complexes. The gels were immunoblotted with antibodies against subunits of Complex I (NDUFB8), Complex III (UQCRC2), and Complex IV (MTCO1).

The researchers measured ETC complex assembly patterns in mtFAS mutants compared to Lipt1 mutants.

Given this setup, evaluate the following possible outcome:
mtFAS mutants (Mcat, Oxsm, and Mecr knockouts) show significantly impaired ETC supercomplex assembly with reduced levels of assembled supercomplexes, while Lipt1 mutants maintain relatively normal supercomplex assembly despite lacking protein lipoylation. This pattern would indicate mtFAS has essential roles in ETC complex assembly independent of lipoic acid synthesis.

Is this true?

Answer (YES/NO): YES